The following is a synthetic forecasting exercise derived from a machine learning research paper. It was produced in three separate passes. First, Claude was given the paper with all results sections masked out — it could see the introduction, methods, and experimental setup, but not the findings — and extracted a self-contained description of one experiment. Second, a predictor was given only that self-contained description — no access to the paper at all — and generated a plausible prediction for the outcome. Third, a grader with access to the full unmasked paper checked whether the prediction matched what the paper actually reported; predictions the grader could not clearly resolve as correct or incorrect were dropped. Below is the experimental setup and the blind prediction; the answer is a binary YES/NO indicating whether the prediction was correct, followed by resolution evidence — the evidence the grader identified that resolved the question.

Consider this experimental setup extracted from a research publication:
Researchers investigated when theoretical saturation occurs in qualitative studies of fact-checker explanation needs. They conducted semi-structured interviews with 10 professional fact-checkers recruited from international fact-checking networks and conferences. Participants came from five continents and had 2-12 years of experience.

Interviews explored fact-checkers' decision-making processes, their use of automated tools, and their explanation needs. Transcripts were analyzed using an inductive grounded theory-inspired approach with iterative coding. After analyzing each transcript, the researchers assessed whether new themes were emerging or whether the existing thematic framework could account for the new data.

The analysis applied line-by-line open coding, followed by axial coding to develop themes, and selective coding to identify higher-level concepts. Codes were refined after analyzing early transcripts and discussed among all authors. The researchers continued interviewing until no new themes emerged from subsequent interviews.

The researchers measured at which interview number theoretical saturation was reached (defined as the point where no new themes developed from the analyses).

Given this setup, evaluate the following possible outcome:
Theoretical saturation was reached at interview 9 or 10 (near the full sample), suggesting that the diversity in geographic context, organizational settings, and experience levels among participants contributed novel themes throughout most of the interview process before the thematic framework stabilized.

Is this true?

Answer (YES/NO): NO